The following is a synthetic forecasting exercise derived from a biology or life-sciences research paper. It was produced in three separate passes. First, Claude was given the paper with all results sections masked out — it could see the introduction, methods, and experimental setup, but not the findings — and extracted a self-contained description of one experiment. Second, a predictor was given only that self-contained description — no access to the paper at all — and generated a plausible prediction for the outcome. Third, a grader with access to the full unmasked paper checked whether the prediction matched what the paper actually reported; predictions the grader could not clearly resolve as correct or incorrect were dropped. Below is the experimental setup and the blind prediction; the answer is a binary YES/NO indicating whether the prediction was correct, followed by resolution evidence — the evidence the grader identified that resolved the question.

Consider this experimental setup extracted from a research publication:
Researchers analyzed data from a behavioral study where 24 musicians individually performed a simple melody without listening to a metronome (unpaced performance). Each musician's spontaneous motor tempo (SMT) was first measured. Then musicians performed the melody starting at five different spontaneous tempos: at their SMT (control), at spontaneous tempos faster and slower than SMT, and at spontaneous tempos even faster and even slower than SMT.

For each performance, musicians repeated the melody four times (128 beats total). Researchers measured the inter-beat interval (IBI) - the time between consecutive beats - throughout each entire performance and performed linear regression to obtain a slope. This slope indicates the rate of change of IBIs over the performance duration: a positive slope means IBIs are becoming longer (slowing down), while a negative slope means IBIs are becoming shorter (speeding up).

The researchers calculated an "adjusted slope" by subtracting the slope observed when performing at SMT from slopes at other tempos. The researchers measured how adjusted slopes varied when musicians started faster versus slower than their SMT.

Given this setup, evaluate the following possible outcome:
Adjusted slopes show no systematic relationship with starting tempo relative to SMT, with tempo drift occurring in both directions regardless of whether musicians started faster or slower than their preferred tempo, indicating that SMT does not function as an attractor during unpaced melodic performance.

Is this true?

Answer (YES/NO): NO